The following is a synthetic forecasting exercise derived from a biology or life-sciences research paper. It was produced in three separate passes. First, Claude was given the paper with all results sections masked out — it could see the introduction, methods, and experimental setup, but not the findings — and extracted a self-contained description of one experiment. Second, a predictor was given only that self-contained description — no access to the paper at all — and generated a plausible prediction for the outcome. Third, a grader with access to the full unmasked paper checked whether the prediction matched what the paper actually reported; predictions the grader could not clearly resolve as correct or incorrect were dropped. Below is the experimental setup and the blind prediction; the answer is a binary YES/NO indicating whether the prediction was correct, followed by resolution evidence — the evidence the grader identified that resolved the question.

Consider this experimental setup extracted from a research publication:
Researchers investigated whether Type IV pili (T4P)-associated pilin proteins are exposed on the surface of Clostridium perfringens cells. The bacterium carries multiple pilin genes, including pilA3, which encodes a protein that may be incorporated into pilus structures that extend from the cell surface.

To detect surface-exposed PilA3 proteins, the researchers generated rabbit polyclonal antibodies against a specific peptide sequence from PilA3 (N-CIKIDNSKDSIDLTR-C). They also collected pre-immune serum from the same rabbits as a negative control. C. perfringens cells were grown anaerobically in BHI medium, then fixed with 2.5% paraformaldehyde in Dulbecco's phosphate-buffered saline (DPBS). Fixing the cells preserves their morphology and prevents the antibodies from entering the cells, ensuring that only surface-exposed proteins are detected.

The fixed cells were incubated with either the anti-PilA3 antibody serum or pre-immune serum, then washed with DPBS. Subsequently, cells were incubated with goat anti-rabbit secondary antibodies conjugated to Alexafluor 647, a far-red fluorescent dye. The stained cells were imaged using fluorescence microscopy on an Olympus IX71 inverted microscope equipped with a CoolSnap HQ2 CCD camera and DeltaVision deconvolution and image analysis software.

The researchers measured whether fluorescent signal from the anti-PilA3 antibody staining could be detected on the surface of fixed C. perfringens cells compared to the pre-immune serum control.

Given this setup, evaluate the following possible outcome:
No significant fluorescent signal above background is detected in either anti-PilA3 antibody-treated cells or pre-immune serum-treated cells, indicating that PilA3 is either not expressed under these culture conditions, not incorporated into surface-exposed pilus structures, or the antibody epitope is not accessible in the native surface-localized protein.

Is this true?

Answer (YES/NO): NO